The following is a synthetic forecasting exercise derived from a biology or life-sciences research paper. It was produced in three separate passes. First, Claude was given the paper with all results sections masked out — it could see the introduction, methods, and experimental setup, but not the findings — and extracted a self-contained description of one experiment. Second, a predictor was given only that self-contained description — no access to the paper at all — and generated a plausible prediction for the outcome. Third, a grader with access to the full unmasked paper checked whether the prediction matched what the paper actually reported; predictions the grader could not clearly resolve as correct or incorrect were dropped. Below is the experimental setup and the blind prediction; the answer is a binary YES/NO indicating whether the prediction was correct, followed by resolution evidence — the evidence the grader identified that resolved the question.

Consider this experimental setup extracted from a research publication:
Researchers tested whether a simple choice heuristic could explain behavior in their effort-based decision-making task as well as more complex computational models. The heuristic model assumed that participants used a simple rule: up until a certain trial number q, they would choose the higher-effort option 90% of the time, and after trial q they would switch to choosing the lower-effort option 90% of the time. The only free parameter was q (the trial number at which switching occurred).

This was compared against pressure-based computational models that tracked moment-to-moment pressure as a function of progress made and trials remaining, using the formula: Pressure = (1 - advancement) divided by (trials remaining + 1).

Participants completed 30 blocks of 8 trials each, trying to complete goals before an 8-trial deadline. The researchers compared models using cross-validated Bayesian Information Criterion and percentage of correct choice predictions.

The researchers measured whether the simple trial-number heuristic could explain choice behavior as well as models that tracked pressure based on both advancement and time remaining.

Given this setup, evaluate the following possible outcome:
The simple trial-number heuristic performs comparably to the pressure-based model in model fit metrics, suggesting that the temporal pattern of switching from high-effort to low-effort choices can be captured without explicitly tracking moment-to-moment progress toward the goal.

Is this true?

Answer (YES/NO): NO